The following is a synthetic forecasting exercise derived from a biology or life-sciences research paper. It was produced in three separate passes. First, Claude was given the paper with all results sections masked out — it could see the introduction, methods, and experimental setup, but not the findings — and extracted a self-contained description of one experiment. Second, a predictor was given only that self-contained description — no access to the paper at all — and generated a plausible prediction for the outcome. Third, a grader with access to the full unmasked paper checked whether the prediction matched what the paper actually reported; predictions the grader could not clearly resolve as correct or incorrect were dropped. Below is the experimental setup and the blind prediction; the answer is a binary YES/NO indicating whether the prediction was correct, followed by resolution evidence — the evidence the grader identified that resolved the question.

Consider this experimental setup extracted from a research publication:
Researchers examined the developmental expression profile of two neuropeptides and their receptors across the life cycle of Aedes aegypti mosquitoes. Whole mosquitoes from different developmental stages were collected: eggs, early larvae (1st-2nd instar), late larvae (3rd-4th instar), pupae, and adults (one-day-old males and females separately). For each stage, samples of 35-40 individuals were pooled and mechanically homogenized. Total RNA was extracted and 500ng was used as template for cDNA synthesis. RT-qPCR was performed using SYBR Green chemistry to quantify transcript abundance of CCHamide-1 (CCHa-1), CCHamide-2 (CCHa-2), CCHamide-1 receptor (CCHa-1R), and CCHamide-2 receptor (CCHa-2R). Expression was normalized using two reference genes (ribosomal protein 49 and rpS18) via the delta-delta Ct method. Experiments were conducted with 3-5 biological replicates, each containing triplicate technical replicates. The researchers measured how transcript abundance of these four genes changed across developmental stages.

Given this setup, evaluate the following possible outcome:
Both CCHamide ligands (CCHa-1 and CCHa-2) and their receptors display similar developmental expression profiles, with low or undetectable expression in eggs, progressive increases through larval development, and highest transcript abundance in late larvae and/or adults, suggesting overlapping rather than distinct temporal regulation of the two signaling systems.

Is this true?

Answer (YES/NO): NO